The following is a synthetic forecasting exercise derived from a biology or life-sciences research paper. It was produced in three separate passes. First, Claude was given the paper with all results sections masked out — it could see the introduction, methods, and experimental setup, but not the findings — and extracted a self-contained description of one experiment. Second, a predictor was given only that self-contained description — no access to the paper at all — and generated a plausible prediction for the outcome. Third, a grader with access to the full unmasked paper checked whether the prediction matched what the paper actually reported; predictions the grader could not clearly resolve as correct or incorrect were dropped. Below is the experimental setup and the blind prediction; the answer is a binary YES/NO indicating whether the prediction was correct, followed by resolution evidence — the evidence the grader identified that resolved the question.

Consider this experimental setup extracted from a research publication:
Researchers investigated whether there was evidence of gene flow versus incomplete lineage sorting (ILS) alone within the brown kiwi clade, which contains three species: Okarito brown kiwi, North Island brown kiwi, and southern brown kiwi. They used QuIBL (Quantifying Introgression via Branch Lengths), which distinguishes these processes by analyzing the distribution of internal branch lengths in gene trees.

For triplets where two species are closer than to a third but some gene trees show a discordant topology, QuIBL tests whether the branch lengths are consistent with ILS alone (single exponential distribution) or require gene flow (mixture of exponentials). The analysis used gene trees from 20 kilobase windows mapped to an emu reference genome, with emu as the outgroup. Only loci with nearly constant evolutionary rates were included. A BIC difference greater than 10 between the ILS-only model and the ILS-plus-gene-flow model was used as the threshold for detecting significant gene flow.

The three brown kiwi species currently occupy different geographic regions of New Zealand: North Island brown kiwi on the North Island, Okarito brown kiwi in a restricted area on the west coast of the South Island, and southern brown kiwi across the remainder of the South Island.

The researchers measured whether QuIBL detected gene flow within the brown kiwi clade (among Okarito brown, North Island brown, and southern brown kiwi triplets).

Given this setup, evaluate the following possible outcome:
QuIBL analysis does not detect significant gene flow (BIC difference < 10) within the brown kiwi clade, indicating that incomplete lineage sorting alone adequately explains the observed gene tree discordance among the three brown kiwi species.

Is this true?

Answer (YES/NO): YES